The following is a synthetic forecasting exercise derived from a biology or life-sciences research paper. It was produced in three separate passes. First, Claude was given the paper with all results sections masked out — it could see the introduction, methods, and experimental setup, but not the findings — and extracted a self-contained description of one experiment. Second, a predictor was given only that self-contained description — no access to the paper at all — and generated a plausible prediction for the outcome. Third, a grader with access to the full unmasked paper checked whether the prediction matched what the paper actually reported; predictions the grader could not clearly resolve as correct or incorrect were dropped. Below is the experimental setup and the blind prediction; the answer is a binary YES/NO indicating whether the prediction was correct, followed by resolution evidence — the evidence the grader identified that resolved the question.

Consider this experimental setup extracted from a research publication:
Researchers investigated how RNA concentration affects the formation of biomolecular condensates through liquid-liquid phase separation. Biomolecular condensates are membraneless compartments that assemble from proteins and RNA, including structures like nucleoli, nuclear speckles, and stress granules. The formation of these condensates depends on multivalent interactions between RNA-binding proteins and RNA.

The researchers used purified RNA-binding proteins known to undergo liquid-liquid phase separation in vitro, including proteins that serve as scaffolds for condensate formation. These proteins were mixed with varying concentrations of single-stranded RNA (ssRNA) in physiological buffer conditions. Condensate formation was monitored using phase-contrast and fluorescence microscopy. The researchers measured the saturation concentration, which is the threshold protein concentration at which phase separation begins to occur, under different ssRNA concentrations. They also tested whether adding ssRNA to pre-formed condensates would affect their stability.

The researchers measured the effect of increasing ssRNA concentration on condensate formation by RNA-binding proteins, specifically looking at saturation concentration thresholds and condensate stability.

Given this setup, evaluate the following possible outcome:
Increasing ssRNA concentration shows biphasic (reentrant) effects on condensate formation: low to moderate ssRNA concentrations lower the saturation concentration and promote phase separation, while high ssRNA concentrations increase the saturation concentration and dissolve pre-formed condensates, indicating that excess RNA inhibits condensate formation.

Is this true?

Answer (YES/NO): YES